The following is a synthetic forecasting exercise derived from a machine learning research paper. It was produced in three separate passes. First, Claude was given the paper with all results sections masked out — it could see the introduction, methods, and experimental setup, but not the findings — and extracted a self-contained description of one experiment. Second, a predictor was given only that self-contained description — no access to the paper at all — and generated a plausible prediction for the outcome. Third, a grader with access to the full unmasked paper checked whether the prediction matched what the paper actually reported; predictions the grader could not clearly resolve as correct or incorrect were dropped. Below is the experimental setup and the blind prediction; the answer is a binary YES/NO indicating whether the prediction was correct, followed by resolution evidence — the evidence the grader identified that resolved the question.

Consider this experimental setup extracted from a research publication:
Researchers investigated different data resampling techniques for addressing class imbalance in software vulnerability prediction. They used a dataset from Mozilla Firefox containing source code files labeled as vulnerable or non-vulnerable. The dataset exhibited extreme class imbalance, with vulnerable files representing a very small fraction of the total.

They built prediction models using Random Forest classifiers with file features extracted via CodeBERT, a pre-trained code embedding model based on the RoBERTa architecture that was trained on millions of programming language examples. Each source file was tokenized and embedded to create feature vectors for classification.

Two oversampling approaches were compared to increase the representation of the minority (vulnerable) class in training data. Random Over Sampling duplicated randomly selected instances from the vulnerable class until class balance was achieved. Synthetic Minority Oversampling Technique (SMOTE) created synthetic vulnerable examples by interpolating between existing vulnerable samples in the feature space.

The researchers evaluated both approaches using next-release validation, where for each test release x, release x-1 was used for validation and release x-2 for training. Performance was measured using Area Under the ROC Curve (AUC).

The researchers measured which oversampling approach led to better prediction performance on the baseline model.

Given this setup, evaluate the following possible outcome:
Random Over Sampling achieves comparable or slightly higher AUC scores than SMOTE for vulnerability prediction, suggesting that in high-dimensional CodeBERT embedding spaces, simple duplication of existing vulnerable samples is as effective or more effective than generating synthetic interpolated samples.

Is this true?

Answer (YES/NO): YES